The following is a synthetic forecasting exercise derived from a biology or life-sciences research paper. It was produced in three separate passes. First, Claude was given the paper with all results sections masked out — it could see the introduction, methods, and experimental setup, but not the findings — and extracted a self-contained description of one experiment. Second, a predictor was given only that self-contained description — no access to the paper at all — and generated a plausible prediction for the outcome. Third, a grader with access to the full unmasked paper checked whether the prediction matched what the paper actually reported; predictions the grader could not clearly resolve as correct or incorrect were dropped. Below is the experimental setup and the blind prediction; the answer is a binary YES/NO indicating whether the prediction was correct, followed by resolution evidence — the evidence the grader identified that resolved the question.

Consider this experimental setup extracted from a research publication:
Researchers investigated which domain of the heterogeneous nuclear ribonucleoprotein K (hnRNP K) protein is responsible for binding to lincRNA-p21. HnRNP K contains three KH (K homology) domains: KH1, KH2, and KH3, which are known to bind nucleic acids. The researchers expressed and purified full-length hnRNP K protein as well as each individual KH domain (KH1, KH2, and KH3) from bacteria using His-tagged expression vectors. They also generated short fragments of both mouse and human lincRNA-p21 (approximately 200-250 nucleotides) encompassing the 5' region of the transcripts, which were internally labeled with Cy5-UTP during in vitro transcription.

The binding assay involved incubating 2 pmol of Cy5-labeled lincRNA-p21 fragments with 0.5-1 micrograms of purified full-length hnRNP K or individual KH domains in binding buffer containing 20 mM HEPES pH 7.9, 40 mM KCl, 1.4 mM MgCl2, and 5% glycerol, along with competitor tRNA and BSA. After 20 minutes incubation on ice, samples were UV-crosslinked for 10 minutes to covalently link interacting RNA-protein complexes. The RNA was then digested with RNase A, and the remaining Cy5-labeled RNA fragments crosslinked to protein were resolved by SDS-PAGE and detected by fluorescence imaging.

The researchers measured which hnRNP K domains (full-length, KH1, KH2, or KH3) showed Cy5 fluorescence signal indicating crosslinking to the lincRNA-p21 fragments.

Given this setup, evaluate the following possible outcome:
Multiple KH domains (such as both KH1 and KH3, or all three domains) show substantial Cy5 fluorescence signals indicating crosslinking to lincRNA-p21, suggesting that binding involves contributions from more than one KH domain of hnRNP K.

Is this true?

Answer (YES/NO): NO